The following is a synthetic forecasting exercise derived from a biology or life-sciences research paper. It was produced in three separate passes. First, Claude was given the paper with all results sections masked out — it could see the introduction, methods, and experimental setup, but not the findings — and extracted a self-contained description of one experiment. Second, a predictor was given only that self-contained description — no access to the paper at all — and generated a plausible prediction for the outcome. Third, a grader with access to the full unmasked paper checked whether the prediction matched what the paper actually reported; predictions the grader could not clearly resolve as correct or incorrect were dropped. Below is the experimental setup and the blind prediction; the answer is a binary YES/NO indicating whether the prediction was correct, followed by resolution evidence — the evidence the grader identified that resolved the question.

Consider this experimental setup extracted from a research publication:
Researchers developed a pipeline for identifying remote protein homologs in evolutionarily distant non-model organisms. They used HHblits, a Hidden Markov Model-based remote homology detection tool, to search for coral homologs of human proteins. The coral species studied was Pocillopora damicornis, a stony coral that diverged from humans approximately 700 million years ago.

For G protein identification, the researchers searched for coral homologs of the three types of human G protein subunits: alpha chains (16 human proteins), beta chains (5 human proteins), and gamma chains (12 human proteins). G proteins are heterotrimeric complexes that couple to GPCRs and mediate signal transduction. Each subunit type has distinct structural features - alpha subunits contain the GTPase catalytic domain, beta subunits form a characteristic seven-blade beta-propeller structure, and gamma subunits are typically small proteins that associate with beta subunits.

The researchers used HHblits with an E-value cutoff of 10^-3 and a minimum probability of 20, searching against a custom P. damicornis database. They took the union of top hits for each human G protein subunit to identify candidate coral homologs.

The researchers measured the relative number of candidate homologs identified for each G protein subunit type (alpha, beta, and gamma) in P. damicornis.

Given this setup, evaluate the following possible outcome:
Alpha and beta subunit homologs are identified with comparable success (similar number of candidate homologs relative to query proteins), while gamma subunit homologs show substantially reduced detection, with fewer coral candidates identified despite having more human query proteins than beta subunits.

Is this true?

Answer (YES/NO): NO